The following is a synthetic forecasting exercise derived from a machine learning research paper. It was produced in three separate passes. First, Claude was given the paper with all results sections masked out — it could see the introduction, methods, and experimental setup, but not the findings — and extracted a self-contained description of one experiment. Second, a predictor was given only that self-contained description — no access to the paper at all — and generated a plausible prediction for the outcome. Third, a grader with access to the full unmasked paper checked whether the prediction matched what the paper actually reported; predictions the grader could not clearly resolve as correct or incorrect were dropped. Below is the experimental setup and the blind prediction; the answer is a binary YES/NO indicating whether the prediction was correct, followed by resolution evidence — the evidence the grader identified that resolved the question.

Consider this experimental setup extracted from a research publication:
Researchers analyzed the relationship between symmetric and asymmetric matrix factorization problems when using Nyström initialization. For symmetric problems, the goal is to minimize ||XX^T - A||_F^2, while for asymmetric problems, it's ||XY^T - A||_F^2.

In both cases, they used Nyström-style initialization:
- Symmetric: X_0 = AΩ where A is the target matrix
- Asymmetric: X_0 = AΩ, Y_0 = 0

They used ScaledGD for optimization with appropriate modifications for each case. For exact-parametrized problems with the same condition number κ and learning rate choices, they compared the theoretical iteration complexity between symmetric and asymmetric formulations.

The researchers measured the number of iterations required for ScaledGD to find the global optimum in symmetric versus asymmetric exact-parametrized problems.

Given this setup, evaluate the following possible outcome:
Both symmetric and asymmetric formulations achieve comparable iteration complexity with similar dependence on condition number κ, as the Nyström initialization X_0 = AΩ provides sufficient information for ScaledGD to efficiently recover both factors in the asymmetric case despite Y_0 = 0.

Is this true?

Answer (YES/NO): NO